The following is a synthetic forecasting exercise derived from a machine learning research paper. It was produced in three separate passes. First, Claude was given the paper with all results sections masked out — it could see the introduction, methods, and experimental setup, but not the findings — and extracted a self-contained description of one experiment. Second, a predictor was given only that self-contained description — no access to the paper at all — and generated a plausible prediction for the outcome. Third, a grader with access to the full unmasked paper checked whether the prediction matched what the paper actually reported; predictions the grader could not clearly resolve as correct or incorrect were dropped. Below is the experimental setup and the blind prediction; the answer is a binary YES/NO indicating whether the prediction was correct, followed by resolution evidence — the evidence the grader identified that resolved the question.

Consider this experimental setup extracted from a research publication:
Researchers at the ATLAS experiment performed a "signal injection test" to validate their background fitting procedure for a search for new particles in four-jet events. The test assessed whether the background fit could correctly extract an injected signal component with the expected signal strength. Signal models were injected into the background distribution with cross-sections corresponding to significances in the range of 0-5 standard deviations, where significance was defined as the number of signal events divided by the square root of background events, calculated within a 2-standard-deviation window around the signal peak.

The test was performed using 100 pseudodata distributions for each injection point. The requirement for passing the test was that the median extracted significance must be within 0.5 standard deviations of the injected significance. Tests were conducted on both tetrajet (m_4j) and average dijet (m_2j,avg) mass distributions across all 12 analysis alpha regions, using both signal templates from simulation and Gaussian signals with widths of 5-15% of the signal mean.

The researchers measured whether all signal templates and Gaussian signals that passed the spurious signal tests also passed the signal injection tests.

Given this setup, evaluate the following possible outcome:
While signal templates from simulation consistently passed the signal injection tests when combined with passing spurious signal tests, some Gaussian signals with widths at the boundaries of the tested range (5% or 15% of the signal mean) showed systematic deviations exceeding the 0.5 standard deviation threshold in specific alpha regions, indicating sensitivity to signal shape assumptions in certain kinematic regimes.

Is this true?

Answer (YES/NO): NO